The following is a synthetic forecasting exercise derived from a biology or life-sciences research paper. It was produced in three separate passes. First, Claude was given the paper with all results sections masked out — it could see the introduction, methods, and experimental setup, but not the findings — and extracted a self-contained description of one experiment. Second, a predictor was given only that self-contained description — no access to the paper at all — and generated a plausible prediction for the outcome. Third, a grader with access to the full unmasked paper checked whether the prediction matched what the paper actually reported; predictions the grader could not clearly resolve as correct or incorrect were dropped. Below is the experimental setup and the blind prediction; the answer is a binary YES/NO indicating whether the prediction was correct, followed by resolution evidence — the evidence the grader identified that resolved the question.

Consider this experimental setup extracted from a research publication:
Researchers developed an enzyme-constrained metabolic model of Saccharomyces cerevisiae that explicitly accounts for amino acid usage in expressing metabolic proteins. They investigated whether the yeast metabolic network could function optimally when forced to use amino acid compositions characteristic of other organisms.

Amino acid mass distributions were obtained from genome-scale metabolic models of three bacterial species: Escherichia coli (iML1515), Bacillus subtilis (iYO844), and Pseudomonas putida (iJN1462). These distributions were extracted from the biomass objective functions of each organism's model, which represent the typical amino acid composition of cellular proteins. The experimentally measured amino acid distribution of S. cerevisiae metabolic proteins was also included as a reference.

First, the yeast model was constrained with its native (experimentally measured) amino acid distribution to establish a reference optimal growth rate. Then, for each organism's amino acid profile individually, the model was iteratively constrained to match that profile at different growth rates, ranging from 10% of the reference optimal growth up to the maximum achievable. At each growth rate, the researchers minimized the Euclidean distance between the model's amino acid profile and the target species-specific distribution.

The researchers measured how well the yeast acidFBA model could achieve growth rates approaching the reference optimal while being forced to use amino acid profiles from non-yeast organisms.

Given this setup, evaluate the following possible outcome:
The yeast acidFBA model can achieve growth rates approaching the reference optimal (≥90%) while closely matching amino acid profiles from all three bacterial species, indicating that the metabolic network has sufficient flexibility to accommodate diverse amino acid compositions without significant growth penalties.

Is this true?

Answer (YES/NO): NO